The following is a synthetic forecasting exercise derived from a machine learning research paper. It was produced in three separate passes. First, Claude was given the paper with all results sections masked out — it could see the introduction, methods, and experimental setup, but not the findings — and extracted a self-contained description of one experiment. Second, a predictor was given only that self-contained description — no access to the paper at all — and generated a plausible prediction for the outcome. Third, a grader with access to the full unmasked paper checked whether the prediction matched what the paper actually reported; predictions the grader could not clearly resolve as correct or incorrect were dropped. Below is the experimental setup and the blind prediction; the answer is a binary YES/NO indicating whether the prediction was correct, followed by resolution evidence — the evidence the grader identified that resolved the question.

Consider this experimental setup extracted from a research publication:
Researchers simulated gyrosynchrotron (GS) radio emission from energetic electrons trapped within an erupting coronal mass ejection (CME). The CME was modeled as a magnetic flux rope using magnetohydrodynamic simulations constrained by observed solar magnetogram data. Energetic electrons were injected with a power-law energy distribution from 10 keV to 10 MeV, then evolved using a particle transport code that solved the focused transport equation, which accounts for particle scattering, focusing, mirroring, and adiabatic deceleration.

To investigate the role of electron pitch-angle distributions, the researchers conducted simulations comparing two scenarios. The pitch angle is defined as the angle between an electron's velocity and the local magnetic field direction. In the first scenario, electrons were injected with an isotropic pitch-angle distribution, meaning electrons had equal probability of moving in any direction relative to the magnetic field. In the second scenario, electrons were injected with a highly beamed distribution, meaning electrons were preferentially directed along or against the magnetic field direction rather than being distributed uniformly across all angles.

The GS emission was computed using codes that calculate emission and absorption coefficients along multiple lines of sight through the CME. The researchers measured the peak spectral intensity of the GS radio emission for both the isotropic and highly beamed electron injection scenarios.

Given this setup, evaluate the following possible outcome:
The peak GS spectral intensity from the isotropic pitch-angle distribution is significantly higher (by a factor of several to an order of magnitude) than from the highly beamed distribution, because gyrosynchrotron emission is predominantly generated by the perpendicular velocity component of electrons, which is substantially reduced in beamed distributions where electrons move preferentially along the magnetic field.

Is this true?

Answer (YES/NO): NO